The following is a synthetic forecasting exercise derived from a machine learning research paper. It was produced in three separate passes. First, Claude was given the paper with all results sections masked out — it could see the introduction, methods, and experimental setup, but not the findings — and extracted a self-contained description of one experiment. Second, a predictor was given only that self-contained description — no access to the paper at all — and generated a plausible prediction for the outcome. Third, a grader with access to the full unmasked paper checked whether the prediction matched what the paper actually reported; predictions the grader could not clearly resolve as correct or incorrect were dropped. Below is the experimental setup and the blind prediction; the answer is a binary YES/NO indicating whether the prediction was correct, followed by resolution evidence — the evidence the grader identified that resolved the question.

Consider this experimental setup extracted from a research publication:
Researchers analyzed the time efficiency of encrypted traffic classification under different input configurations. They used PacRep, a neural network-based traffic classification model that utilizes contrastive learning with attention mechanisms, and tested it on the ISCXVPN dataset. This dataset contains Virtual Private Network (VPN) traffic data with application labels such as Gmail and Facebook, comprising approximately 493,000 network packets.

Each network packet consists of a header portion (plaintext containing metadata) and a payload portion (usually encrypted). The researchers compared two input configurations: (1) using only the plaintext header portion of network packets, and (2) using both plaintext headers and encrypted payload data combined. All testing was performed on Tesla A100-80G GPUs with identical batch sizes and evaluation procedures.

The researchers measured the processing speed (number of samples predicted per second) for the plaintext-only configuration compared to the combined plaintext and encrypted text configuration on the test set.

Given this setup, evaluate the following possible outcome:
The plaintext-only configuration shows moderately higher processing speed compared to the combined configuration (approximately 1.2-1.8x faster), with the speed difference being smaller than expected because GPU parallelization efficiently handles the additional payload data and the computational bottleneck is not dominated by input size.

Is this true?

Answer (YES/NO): NO